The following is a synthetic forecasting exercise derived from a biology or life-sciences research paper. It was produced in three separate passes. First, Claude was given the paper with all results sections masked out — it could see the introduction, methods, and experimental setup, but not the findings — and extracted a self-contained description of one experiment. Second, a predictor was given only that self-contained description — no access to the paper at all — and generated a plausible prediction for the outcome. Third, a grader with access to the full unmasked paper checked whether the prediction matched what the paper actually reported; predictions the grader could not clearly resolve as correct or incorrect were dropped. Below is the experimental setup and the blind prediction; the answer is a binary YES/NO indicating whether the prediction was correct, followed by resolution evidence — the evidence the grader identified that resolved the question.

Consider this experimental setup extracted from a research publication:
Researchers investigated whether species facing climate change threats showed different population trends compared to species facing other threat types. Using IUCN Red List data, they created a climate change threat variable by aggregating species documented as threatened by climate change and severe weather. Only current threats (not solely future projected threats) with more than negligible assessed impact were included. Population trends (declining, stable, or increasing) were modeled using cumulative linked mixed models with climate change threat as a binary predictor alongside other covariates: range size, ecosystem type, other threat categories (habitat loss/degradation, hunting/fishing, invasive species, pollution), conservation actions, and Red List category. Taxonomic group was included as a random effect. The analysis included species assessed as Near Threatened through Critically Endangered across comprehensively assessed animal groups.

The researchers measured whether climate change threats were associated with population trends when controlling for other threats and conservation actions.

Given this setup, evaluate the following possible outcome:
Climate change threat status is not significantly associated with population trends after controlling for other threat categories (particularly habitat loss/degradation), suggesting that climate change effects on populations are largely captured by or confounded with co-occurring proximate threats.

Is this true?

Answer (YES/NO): NO